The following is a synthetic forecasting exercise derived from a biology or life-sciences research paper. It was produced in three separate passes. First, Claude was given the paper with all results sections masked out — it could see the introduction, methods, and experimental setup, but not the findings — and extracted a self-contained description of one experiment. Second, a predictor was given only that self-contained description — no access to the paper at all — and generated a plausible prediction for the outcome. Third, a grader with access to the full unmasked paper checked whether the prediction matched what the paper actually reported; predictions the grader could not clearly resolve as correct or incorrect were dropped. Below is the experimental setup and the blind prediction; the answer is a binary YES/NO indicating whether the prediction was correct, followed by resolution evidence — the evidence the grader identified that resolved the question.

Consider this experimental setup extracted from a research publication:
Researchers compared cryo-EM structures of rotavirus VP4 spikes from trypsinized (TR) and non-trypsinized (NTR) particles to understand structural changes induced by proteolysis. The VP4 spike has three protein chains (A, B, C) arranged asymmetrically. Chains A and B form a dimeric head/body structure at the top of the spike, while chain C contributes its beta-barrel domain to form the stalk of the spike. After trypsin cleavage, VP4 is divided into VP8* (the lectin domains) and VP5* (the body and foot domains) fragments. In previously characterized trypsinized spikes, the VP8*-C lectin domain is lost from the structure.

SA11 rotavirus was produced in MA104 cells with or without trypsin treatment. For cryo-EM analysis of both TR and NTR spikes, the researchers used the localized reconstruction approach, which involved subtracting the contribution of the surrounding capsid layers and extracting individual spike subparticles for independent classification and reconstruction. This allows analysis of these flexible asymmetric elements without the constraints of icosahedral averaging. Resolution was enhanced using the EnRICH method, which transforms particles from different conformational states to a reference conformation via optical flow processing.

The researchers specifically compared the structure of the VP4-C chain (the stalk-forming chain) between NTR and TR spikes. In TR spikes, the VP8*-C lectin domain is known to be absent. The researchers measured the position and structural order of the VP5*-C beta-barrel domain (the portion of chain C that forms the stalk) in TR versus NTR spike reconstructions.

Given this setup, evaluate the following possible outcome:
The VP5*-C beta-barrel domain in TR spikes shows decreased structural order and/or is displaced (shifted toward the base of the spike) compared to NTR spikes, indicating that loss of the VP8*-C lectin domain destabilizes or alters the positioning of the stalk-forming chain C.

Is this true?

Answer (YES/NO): NO